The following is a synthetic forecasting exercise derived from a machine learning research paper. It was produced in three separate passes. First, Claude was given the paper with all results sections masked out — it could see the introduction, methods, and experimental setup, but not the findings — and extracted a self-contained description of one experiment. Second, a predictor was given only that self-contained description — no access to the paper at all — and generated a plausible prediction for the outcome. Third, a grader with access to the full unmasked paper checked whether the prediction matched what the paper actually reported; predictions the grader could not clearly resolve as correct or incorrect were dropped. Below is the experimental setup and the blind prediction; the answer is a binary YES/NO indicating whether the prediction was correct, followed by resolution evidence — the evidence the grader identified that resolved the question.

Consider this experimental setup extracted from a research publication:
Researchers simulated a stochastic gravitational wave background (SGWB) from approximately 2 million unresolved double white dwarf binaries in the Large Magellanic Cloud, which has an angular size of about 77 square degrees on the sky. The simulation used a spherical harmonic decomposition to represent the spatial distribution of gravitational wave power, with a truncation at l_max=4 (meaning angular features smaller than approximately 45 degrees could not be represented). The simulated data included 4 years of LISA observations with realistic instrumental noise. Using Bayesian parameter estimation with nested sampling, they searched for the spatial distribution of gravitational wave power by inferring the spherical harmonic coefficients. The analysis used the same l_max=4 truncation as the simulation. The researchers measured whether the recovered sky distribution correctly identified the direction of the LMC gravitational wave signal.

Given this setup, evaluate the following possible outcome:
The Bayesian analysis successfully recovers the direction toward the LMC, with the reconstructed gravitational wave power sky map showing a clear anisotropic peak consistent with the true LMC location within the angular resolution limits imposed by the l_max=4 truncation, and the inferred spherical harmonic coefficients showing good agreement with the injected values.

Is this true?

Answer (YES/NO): YES